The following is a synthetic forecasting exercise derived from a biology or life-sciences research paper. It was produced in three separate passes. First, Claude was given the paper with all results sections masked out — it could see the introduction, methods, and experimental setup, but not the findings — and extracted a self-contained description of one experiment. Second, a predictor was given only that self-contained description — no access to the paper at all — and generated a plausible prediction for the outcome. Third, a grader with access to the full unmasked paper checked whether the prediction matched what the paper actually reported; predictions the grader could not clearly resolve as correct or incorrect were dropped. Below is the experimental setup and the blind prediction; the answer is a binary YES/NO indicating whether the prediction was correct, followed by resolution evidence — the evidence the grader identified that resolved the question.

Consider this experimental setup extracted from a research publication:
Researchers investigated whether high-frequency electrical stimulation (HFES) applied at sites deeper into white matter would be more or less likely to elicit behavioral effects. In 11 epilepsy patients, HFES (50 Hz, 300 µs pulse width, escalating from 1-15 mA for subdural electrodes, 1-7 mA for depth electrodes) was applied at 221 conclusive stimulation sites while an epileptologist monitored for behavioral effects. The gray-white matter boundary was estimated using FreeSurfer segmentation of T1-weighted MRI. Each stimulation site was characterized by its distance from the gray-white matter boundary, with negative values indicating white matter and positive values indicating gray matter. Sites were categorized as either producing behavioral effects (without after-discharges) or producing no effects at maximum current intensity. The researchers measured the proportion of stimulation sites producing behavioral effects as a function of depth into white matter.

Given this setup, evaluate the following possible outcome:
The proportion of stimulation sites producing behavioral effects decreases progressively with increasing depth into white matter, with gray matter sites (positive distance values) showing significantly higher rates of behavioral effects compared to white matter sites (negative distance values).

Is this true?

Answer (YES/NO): NO